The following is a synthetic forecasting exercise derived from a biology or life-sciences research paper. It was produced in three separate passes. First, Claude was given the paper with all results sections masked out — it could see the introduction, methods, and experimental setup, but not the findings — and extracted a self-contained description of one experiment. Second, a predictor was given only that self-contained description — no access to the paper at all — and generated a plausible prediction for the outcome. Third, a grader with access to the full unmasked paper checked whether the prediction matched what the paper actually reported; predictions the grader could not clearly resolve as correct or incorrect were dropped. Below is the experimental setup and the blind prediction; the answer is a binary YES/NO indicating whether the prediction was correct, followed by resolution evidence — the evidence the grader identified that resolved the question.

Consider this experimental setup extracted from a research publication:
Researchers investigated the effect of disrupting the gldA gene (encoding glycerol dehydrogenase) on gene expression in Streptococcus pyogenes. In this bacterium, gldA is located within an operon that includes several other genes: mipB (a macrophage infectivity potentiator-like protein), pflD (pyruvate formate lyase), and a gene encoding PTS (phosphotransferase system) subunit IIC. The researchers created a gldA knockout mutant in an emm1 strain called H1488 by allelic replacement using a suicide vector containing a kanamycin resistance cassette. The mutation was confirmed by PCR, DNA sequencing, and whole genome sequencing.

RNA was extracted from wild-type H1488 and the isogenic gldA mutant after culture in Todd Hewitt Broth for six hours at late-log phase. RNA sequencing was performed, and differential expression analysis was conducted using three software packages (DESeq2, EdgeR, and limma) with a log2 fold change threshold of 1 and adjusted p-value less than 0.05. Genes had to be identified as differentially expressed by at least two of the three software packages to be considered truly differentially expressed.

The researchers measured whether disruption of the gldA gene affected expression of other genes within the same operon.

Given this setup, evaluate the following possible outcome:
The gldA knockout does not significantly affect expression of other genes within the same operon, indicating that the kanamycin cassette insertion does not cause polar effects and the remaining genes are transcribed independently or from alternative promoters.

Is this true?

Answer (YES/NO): NO